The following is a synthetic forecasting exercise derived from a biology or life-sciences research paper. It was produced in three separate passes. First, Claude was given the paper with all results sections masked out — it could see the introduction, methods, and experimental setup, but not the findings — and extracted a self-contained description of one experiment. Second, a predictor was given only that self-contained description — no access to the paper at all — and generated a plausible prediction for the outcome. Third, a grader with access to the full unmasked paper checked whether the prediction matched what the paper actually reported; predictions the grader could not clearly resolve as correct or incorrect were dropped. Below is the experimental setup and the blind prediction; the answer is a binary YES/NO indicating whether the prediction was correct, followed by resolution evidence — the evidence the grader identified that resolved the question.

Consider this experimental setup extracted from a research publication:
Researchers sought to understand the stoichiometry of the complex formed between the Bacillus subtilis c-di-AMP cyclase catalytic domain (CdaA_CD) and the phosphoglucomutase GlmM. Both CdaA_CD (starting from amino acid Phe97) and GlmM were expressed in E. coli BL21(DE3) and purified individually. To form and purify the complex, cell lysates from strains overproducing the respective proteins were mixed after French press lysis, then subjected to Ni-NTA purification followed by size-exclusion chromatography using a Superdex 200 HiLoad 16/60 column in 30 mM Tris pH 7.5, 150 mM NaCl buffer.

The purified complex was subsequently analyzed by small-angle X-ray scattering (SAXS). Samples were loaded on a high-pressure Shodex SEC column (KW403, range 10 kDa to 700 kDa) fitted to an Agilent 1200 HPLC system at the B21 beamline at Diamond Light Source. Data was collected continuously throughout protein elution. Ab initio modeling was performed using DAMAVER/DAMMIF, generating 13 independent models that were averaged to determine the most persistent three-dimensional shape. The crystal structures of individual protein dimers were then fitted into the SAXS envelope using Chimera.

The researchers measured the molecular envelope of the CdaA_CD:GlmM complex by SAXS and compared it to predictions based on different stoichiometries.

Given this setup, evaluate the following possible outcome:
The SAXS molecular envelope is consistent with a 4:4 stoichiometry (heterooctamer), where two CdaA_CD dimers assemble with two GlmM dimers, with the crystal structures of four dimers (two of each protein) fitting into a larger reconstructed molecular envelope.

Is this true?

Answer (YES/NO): NO